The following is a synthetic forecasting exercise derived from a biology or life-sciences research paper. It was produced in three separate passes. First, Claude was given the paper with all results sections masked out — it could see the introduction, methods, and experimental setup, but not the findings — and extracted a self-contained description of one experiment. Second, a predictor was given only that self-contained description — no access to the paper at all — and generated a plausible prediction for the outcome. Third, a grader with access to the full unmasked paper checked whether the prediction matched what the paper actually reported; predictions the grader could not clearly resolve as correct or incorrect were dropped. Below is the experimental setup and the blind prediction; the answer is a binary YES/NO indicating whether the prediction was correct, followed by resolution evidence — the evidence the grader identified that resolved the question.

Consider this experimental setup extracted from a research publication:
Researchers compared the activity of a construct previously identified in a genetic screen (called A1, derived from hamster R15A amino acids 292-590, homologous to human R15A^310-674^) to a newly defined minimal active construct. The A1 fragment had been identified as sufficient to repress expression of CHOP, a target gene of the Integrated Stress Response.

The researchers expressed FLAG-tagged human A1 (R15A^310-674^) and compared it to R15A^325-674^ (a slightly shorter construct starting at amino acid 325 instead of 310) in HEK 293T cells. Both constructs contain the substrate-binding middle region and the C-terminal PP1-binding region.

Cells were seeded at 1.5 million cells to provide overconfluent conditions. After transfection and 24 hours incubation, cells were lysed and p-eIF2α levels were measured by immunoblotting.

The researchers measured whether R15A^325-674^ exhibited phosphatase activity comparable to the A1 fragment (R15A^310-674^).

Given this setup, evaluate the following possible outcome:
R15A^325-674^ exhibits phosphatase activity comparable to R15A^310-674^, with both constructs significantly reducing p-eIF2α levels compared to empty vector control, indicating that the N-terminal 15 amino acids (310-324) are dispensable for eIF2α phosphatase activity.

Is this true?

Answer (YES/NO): YES